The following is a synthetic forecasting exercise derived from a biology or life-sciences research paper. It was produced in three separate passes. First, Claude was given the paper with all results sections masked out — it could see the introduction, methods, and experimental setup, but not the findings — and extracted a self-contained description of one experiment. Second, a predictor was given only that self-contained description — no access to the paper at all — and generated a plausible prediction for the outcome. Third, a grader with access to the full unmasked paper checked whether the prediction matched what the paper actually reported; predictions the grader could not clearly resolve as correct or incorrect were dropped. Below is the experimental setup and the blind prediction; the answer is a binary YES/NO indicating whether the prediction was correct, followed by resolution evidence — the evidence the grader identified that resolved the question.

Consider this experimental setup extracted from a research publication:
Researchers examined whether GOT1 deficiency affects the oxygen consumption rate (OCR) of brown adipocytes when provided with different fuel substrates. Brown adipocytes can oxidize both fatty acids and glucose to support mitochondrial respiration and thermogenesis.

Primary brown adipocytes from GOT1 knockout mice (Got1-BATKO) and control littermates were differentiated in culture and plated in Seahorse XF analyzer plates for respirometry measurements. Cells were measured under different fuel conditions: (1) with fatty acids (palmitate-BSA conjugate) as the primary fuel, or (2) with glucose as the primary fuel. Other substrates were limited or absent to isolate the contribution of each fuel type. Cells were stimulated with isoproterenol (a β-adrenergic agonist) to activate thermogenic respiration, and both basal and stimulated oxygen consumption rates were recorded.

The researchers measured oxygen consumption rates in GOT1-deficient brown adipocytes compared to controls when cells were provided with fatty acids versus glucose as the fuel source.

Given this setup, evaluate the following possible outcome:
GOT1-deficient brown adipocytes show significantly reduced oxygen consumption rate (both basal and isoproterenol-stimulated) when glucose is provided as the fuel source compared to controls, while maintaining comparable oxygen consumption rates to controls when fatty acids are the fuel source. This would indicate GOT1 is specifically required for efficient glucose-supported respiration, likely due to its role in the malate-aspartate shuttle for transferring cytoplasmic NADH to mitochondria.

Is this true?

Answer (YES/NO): NO